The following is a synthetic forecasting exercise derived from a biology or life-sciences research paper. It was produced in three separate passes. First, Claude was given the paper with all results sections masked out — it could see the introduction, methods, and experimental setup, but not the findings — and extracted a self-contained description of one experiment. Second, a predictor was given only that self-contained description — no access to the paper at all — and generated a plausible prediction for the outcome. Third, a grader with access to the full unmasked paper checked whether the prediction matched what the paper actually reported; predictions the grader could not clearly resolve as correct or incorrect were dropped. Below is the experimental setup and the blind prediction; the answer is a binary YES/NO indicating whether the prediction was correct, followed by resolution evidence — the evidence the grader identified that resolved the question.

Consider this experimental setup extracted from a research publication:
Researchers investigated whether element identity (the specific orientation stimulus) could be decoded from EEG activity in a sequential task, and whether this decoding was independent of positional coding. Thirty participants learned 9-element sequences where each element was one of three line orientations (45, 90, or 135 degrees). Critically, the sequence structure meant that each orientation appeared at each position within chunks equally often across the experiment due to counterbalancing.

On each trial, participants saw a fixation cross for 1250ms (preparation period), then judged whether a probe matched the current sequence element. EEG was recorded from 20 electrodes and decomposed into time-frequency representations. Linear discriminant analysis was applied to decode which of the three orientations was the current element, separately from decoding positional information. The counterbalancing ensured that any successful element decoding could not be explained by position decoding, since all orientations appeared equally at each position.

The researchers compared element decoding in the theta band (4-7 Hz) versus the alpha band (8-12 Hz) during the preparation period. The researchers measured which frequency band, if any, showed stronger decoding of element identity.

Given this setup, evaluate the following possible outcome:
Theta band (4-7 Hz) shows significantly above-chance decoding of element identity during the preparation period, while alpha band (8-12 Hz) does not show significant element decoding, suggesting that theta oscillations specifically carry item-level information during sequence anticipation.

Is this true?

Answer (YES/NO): NO